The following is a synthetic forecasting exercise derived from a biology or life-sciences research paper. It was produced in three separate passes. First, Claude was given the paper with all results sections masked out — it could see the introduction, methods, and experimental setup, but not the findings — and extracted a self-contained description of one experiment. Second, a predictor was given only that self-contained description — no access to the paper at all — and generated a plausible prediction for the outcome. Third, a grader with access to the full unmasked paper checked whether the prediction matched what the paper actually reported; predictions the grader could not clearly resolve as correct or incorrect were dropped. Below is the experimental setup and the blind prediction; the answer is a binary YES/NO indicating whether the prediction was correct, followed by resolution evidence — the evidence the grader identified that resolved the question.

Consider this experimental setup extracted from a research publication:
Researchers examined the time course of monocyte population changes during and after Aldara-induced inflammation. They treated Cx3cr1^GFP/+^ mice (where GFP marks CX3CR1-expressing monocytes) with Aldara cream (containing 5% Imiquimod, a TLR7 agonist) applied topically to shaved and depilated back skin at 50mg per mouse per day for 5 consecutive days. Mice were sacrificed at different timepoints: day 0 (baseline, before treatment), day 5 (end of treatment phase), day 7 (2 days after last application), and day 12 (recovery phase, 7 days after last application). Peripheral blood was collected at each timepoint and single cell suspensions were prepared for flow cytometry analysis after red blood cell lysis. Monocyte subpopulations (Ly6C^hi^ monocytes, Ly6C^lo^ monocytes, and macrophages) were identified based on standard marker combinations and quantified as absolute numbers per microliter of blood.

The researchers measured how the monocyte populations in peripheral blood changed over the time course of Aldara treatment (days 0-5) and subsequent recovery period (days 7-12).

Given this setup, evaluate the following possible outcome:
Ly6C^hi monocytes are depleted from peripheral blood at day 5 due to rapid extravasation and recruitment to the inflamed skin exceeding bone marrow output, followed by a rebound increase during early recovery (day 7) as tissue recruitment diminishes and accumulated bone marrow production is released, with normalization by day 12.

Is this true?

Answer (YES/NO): NO